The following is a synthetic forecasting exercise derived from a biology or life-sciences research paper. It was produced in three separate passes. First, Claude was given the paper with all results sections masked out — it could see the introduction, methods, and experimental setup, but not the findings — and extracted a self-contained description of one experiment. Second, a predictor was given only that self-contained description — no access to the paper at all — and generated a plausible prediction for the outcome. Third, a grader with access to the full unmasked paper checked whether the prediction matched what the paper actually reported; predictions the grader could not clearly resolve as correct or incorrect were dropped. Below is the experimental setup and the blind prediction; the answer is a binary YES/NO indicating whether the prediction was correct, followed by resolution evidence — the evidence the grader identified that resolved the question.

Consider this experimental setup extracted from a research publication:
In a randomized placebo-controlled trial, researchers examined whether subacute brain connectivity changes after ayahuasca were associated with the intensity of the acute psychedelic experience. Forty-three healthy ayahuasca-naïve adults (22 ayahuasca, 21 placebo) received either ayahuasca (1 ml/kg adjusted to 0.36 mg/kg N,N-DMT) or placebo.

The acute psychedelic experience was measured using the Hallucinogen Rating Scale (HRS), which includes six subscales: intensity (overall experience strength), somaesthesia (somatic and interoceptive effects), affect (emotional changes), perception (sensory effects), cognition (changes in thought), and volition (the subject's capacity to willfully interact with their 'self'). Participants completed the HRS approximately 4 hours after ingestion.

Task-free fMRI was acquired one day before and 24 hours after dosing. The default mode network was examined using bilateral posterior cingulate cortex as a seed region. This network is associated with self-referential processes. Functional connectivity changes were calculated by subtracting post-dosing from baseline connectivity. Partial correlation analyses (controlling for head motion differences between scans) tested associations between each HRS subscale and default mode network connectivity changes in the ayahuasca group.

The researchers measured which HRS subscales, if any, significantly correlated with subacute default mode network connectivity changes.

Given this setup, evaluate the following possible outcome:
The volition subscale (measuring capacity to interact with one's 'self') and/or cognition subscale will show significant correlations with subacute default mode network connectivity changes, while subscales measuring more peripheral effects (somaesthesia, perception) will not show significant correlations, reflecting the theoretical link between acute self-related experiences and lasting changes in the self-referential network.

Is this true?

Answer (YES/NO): YES